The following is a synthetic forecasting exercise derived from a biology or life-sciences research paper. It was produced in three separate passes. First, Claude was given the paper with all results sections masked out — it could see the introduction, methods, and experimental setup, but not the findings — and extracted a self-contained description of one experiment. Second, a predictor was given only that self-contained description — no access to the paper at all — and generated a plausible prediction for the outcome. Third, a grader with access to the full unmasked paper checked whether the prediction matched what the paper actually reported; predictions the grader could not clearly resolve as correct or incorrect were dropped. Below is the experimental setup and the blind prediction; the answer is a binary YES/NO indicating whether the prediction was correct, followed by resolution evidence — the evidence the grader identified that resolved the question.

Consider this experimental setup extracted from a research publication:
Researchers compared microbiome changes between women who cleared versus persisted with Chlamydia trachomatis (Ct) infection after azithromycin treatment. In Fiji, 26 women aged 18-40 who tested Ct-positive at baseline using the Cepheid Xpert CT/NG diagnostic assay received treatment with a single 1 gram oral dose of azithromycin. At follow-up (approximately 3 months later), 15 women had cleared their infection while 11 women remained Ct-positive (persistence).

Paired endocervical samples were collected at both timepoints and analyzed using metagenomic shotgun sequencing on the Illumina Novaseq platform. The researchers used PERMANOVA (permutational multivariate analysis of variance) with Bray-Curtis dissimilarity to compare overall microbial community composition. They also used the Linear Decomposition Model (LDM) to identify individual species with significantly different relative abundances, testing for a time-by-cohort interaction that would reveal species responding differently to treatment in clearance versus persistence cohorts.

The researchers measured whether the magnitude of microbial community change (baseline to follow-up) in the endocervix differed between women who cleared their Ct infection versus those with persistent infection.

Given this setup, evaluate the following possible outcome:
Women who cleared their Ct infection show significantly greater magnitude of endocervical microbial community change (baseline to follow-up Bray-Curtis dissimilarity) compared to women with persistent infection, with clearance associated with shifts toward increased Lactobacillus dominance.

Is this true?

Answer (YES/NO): NO